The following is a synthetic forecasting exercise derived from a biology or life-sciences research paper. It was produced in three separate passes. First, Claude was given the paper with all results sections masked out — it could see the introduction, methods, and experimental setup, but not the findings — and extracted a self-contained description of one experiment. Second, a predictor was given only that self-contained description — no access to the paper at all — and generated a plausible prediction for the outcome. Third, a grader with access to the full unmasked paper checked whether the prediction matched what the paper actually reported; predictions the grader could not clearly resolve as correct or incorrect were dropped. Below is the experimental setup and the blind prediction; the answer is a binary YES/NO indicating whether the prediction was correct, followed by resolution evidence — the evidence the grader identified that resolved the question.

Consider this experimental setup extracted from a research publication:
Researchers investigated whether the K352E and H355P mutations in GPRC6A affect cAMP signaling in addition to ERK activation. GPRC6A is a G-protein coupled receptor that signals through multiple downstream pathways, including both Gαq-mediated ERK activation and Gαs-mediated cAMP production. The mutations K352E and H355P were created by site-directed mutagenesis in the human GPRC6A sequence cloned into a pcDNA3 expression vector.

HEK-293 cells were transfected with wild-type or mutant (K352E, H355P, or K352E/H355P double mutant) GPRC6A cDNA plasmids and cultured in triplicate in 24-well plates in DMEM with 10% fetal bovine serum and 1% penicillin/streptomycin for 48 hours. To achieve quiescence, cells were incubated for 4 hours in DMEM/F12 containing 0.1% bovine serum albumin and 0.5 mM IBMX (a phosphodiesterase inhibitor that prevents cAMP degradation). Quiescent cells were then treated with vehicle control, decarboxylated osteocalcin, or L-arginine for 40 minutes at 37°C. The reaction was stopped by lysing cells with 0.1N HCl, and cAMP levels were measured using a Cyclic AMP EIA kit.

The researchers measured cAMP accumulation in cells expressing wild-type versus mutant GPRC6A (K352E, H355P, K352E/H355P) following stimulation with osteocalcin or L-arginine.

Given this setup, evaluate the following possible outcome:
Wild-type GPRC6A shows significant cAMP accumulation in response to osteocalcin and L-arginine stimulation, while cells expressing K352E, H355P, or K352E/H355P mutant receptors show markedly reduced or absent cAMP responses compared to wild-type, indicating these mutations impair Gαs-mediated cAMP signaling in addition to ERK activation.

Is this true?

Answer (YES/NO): YES